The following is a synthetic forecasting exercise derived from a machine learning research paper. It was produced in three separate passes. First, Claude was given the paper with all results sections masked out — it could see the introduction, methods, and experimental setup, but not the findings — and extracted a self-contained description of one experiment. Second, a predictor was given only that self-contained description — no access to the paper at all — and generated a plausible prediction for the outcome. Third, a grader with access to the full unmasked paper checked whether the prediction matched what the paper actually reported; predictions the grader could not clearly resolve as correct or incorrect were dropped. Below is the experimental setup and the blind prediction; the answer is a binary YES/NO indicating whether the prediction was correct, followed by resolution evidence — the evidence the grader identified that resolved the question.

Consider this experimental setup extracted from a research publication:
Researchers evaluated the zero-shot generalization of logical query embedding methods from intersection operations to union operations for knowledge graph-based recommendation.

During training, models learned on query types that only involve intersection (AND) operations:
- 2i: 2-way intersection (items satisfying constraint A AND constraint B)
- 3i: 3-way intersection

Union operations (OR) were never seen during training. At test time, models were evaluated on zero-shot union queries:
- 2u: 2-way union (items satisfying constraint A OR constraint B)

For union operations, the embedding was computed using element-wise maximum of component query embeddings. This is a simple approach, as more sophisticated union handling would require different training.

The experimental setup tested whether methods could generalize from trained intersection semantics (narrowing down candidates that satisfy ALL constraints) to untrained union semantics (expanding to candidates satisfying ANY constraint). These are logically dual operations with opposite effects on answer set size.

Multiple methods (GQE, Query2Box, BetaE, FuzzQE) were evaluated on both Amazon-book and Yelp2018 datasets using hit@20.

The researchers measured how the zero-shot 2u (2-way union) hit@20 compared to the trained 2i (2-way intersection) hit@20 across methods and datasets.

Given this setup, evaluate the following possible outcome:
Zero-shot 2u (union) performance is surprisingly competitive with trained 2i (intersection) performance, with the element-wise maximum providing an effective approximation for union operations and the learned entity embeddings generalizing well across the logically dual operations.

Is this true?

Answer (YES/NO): NO